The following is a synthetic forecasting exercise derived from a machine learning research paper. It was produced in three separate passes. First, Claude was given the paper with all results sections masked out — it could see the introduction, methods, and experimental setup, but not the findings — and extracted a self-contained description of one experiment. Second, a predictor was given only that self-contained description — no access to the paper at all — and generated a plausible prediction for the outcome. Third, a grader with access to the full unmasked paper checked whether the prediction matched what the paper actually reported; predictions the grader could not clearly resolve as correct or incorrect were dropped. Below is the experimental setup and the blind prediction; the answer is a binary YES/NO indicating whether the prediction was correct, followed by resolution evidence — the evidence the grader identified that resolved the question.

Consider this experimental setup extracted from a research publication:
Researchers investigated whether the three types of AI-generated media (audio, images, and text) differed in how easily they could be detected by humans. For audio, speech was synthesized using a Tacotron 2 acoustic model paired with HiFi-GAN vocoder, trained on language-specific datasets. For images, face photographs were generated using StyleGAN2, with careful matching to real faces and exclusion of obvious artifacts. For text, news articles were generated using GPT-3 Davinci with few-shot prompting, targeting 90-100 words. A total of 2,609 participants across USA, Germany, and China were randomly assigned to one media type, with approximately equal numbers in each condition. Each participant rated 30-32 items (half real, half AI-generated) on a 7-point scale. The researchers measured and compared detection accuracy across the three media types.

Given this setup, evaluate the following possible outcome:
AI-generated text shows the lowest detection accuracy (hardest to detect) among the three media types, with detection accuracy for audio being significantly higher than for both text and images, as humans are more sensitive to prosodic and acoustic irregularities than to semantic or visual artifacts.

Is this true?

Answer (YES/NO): NO